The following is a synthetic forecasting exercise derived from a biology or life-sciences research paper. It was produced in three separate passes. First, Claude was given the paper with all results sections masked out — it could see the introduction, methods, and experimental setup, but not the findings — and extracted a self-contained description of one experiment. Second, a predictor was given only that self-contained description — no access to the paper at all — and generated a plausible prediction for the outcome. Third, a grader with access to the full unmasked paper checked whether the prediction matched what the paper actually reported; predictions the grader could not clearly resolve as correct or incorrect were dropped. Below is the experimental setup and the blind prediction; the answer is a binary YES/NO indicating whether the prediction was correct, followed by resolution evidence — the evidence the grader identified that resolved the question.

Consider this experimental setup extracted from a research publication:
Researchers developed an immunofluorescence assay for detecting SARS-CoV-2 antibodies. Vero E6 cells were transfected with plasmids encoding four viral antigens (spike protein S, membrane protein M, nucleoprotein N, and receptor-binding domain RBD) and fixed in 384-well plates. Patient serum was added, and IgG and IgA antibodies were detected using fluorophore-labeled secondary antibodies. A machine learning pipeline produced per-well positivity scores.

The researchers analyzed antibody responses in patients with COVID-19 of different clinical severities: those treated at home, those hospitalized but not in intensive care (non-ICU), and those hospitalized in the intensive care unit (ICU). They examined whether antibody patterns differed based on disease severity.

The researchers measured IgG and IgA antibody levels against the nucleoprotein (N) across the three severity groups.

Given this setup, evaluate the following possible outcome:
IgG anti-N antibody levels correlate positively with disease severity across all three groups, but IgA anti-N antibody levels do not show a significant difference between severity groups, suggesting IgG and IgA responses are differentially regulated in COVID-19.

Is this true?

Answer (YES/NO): NO